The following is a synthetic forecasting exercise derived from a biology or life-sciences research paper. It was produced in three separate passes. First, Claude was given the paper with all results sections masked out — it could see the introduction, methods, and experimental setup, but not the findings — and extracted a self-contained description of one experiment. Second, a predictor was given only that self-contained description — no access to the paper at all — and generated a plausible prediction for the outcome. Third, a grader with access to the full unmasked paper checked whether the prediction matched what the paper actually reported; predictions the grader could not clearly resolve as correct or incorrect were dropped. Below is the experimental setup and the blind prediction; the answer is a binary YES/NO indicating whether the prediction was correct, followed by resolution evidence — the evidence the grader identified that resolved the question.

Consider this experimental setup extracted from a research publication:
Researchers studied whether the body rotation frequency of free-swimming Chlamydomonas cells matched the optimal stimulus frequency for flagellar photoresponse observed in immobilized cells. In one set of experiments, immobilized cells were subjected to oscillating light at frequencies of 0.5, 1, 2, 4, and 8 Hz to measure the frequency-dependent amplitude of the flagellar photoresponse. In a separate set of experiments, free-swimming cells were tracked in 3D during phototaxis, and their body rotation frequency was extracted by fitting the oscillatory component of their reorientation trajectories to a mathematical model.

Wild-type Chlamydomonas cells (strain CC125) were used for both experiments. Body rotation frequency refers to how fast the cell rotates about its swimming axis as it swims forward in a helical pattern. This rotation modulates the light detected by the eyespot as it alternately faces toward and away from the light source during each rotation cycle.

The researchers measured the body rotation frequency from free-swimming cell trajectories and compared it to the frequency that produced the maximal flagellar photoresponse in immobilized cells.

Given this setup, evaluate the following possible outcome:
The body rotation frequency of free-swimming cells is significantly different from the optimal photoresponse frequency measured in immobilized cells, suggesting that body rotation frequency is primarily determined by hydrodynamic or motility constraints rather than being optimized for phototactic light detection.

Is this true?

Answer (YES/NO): NO